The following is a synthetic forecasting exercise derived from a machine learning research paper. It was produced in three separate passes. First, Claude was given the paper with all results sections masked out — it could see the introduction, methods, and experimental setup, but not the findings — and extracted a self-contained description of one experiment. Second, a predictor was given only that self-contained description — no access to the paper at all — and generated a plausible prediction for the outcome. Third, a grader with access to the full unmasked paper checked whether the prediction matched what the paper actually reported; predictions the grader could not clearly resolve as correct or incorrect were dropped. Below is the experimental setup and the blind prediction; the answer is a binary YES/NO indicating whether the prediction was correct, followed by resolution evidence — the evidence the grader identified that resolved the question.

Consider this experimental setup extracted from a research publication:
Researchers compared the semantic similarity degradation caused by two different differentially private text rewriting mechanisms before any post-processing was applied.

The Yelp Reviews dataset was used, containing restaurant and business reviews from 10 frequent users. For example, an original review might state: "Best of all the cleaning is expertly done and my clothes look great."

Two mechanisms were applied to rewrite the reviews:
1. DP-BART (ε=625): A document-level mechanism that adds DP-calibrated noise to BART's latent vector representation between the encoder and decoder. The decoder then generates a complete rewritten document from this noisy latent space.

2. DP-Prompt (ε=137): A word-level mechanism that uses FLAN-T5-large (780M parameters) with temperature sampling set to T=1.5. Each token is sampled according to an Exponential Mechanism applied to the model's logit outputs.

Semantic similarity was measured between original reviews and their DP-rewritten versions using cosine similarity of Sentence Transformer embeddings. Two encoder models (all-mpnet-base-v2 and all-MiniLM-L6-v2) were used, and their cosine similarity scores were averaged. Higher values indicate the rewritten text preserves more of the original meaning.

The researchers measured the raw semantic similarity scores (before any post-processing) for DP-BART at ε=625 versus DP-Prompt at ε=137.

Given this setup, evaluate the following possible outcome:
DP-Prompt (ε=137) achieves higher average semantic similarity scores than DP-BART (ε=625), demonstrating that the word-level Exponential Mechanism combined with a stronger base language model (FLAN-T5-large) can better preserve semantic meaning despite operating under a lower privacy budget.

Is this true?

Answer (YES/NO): NO